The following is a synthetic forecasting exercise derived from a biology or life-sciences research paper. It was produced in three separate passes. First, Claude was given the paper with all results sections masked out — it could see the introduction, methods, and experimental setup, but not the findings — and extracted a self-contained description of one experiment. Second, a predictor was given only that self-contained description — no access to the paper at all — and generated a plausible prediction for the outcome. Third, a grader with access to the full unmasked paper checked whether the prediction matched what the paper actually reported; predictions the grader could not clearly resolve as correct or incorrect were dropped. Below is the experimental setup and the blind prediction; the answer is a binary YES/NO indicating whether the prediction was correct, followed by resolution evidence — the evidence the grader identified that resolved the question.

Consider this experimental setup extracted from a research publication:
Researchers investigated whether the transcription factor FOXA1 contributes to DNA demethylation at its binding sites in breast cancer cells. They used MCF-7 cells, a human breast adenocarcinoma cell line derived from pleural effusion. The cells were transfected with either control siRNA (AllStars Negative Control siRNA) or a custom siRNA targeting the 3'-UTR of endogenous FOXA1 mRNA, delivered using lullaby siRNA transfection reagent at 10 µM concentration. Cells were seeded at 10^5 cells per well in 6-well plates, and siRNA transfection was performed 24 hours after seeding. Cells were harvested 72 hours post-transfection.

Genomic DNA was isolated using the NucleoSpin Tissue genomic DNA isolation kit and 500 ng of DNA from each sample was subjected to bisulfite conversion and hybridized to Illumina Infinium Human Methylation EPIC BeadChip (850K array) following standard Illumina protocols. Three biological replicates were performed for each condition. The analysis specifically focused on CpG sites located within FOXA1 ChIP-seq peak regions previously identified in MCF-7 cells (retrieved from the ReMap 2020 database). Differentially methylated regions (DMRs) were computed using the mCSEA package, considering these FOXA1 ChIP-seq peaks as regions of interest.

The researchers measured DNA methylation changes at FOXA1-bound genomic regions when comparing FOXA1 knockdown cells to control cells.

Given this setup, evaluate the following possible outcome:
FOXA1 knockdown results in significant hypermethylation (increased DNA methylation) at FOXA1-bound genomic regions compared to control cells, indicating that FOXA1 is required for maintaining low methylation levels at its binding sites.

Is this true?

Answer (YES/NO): YES